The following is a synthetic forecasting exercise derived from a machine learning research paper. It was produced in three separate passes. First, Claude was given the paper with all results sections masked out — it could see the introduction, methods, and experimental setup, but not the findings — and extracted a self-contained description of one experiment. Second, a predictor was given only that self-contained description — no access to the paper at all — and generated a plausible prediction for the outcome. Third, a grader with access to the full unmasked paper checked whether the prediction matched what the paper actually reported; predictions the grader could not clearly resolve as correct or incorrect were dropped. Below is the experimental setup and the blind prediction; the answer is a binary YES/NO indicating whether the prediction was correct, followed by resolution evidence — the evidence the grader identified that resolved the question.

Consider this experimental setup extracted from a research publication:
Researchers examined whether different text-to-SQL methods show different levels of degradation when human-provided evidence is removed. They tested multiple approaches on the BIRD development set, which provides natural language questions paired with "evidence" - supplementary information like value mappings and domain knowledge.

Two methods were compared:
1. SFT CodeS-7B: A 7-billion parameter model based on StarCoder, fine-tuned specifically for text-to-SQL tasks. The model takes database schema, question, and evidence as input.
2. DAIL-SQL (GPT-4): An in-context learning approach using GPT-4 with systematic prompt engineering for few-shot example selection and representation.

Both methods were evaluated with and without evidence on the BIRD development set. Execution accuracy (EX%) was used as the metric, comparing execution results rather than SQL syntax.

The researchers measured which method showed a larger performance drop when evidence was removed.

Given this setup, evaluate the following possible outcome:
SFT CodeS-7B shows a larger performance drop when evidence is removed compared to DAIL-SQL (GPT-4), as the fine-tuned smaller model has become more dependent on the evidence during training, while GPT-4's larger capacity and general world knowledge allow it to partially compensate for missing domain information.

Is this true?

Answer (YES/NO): NO